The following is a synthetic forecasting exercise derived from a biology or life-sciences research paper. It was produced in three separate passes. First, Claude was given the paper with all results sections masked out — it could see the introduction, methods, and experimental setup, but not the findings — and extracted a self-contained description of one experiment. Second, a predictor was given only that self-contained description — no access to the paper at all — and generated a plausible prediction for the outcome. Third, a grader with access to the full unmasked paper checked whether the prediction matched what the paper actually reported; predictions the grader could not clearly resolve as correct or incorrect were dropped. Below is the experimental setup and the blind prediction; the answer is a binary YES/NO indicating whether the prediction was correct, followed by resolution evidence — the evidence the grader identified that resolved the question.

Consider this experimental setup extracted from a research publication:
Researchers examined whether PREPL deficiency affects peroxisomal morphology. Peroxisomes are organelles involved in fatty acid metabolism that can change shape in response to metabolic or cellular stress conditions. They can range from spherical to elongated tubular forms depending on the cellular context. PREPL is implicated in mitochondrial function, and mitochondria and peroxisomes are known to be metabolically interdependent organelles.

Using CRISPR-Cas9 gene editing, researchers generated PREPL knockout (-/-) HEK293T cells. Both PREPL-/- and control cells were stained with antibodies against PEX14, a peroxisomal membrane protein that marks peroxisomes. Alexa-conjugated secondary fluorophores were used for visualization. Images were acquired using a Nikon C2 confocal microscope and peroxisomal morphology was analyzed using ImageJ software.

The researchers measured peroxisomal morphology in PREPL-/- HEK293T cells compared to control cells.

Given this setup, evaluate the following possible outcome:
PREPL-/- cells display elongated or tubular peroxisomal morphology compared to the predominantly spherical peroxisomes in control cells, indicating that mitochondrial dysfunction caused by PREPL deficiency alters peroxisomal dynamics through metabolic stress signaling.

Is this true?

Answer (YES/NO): YES